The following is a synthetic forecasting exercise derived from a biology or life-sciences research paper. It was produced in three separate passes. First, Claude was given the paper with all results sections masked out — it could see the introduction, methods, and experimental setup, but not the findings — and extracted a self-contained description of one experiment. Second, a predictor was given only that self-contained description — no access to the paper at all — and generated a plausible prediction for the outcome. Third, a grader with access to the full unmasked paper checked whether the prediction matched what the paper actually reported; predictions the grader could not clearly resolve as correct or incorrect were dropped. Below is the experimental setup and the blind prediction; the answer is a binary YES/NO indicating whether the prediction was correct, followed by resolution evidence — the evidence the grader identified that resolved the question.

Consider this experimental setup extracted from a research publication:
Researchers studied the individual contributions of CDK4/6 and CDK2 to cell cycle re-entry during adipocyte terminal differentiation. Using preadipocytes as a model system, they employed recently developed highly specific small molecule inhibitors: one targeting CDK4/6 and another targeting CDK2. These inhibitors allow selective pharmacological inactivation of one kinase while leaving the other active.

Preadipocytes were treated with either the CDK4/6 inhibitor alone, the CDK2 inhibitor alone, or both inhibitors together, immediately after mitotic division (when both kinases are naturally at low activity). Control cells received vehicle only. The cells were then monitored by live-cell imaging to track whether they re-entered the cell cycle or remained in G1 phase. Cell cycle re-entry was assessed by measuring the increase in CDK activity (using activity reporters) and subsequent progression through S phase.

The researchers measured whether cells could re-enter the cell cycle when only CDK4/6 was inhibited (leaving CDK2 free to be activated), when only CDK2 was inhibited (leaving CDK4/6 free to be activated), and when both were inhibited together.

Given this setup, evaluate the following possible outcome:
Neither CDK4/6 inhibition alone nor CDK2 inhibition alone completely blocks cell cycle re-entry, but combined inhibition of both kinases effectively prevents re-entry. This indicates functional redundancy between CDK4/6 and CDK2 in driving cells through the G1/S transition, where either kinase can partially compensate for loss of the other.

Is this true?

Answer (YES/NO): YES